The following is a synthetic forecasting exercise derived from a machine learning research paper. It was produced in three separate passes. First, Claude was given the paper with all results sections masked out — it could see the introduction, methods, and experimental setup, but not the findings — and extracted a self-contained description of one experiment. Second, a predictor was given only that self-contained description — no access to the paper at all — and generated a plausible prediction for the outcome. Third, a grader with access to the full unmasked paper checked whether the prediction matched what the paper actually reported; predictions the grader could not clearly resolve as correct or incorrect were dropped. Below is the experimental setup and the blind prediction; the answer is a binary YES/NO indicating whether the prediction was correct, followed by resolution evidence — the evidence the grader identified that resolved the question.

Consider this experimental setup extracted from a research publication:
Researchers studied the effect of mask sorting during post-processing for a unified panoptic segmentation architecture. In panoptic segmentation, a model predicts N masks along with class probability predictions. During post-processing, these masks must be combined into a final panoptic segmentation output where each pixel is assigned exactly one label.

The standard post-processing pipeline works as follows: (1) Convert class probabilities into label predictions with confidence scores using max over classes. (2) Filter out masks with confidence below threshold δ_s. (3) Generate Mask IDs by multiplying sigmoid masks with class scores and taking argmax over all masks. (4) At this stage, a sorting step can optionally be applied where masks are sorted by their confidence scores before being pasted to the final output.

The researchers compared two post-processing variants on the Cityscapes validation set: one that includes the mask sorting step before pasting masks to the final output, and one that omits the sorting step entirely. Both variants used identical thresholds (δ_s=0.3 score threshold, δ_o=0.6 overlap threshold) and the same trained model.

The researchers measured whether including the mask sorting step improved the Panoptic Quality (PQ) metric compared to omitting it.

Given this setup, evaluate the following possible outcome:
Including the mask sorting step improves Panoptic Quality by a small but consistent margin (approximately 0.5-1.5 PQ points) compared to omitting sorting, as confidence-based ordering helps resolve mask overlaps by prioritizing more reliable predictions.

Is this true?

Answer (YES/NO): NO